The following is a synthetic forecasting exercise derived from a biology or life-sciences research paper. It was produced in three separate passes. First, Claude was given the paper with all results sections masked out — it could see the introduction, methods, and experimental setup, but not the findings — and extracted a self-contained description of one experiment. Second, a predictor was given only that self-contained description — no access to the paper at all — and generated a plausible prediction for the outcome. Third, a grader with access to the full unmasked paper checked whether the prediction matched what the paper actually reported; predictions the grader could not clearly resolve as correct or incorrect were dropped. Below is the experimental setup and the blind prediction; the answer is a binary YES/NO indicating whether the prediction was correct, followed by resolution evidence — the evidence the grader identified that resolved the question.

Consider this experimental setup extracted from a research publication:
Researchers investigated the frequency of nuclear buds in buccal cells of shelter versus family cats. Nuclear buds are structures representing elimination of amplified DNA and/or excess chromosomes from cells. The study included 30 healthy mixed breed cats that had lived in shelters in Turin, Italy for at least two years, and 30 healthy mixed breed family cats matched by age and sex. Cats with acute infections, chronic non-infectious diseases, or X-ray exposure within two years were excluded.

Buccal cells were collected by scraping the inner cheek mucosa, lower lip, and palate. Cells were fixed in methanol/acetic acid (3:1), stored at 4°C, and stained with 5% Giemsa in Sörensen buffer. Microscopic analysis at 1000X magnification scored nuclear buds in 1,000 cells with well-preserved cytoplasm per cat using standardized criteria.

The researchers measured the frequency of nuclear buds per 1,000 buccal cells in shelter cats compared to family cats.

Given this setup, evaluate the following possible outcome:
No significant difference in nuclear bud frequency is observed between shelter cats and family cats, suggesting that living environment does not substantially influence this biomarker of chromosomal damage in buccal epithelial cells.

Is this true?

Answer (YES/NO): NO